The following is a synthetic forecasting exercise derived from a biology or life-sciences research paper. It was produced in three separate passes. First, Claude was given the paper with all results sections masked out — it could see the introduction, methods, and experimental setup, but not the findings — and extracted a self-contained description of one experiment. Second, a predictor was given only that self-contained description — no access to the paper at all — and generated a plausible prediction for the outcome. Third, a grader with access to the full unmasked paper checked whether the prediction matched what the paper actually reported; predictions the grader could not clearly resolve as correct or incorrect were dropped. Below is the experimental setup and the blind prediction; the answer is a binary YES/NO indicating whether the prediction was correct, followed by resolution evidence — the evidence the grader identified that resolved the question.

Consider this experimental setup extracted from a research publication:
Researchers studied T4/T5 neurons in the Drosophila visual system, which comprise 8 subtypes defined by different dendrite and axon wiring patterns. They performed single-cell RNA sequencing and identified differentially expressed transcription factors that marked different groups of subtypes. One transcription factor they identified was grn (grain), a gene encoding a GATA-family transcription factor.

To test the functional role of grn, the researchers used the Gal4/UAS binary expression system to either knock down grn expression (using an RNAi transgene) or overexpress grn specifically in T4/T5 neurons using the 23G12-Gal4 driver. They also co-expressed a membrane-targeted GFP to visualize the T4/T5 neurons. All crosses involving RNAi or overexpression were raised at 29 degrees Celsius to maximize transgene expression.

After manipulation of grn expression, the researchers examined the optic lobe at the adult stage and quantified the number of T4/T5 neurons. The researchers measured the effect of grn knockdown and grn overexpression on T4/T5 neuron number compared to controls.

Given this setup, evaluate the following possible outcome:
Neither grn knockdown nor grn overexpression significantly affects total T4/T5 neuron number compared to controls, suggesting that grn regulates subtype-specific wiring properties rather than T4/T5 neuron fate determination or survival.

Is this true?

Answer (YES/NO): NO